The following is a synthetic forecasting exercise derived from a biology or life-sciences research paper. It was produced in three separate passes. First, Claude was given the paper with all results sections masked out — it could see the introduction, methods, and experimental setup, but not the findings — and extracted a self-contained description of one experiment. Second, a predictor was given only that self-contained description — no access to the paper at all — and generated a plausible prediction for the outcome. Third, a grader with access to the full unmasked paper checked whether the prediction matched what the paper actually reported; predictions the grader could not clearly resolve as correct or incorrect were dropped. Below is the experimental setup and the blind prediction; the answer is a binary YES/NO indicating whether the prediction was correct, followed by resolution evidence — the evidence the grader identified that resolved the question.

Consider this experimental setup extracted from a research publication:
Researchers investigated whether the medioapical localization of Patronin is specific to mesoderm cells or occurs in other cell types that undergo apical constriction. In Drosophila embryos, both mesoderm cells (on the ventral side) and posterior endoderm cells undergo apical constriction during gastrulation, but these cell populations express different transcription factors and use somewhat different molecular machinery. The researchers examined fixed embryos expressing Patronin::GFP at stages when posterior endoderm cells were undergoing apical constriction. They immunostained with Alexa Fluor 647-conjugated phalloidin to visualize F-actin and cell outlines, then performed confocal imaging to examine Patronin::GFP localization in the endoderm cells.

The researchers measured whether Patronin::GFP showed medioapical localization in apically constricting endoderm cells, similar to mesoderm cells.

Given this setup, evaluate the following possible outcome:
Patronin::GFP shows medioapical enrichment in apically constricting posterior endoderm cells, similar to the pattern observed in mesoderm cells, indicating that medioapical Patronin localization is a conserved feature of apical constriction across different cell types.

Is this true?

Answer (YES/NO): YES